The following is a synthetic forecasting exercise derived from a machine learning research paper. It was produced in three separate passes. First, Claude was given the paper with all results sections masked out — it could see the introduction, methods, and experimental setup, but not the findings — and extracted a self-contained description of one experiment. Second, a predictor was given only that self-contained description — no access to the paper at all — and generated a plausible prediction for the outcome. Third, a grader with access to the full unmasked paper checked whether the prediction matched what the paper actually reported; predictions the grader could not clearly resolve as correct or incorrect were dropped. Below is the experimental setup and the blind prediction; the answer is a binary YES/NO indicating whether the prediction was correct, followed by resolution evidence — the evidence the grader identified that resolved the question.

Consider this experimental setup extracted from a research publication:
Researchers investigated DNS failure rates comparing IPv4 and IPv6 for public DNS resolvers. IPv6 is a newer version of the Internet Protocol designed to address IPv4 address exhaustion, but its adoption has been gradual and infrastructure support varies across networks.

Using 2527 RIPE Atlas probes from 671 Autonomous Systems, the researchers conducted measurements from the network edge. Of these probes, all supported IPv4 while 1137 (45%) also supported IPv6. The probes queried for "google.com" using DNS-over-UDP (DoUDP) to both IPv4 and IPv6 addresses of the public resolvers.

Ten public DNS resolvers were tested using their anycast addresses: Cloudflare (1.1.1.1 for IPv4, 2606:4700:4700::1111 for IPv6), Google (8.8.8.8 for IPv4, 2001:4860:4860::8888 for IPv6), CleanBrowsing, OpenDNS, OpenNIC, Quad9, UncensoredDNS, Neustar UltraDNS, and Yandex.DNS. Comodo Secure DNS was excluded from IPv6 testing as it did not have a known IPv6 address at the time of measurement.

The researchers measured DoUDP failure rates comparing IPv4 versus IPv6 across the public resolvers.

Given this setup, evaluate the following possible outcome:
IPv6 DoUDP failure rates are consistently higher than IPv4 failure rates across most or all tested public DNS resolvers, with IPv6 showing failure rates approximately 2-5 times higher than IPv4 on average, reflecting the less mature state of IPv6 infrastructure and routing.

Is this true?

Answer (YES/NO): NO